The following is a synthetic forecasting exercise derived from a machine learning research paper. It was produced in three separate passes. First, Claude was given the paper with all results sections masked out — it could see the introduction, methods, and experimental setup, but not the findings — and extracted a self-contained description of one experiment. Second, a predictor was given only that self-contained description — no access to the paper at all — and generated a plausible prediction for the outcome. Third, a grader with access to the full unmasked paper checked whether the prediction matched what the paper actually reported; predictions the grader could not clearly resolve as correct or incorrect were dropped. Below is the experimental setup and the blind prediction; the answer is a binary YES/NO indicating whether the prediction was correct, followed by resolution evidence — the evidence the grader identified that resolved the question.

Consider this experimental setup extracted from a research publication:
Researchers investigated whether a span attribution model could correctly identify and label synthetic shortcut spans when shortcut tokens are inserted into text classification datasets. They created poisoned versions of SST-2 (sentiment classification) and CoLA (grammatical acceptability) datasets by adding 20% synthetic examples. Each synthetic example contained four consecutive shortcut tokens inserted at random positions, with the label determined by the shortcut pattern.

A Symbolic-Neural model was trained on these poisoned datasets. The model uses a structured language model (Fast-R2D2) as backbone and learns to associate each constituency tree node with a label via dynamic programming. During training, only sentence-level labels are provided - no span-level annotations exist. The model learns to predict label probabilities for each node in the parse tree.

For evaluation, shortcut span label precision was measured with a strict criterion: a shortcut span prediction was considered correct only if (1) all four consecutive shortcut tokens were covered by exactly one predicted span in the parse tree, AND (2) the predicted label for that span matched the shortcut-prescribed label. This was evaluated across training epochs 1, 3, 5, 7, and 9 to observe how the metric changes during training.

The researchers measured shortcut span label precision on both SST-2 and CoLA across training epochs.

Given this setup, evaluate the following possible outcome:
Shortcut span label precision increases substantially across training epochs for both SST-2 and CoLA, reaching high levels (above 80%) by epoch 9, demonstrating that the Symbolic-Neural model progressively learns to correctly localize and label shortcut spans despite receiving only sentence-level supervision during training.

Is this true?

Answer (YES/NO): NO